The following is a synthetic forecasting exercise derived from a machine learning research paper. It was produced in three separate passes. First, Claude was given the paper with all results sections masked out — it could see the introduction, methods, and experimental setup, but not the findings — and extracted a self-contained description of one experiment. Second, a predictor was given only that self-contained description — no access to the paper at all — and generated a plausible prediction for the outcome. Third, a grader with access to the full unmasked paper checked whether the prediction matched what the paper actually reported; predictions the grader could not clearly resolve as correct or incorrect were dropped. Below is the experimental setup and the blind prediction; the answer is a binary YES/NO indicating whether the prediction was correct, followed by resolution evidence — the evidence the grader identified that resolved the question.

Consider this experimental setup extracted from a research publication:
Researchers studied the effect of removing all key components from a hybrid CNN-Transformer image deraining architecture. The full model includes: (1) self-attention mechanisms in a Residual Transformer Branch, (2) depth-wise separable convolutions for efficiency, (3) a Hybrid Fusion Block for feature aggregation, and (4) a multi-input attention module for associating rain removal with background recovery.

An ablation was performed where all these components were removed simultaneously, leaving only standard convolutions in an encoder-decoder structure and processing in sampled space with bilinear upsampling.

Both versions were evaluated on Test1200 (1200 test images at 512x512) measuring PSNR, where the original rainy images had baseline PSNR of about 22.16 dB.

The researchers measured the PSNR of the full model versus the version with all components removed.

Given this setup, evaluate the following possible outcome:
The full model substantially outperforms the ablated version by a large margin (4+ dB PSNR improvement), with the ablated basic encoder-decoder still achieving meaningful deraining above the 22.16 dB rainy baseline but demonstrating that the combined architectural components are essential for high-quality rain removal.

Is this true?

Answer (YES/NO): YES